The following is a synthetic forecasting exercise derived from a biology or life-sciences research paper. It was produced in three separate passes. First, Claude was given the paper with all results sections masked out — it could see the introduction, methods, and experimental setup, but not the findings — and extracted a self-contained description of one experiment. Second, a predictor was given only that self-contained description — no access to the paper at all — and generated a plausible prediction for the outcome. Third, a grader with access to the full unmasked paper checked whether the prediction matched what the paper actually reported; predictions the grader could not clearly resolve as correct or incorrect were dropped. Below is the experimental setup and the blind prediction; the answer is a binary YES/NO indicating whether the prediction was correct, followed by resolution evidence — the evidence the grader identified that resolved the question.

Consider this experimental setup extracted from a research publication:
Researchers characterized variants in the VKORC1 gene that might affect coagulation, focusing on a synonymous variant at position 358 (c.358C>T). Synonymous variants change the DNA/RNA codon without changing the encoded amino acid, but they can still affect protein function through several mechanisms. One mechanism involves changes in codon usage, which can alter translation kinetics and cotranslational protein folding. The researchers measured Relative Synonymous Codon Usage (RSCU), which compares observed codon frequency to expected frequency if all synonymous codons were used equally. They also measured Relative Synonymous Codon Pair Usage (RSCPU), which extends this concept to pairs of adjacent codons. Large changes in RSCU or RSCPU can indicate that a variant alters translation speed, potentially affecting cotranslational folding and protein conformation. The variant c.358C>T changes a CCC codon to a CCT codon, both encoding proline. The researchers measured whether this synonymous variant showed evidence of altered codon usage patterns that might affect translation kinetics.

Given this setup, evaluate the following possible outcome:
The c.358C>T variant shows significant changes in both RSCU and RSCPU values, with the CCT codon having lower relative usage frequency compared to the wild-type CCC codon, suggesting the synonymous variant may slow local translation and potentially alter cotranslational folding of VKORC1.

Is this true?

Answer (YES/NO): YES